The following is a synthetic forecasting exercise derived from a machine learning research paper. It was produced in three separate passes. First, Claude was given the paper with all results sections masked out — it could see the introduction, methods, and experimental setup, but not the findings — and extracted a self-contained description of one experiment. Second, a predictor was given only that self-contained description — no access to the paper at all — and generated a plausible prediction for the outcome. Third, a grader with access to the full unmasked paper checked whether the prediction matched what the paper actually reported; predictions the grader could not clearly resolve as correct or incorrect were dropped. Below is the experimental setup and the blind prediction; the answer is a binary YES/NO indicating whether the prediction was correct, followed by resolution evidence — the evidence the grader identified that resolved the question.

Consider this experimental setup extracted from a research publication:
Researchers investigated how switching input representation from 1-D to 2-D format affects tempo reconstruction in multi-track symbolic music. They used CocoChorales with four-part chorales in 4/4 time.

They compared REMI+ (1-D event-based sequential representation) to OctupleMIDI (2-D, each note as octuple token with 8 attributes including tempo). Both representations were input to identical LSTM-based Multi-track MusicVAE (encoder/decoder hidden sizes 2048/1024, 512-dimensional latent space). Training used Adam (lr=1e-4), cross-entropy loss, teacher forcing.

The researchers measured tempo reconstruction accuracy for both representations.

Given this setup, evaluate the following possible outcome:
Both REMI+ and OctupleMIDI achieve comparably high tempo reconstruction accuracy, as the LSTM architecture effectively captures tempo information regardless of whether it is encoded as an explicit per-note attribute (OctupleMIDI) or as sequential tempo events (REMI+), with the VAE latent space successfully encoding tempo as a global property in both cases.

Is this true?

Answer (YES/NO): NO